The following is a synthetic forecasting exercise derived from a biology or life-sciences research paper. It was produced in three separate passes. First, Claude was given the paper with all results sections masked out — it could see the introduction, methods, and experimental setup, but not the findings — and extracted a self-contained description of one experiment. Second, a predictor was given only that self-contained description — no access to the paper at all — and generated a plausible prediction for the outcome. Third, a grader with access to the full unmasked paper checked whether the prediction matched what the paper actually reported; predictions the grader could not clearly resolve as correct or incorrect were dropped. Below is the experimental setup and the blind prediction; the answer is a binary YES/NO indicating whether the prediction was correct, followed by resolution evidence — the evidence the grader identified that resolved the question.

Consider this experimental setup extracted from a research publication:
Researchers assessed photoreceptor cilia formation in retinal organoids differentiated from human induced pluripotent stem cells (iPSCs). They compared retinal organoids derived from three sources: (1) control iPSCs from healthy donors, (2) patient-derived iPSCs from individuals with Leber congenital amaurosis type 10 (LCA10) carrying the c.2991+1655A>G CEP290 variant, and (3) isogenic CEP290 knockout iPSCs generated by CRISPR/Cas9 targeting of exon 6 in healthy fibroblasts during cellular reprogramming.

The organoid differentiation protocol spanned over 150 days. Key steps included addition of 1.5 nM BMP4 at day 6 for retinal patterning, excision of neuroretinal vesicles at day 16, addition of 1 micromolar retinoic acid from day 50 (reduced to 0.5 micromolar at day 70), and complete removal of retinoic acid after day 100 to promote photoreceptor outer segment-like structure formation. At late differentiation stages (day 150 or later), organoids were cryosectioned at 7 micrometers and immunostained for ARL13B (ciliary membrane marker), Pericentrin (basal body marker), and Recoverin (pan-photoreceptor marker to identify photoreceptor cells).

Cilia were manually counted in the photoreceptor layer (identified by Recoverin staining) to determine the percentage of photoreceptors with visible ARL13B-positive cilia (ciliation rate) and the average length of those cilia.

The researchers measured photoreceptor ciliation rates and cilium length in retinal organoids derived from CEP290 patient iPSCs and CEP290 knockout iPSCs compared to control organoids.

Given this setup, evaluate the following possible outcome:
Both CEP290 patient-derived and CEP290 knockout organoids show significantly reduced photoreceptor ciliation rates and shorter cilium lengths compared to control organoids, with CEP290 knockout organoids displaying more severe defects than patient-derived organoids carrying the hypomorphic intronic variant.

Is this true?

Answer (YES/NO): NO